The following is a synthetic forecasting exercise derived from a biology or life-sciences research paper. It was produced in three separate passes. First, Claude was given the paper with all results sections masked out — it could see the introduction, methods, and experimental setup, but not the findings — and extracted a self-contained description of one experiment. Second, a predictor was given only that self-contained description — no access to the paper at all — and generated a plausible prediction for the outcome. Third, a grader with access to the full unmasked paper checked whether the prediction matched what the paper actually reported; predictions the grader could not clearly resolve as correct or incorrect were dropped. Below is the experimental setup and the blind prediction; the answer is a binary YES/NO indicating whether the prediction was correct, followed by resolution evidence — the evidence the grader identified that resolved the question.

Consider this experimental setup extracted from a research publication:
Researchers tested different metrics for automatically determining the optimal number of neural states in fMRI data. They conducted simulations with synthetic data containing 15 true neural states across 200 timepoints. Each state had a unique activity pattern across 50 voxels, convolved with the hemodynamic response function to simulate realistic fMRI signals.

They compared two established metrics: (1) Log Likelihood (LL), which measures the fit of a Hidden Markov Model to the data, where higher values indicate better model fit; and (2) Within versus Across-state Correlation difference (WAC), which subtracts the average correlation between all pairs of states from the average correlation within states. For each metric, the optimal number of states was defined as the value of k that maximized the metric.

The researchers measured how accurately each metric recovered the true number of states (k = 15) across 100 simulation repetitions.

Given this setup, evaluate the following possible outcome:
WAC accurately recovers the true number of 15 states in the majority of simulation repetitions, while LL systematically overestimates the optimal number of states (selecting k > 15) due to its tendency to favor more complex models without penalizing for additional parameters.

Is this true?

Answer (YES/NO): NO